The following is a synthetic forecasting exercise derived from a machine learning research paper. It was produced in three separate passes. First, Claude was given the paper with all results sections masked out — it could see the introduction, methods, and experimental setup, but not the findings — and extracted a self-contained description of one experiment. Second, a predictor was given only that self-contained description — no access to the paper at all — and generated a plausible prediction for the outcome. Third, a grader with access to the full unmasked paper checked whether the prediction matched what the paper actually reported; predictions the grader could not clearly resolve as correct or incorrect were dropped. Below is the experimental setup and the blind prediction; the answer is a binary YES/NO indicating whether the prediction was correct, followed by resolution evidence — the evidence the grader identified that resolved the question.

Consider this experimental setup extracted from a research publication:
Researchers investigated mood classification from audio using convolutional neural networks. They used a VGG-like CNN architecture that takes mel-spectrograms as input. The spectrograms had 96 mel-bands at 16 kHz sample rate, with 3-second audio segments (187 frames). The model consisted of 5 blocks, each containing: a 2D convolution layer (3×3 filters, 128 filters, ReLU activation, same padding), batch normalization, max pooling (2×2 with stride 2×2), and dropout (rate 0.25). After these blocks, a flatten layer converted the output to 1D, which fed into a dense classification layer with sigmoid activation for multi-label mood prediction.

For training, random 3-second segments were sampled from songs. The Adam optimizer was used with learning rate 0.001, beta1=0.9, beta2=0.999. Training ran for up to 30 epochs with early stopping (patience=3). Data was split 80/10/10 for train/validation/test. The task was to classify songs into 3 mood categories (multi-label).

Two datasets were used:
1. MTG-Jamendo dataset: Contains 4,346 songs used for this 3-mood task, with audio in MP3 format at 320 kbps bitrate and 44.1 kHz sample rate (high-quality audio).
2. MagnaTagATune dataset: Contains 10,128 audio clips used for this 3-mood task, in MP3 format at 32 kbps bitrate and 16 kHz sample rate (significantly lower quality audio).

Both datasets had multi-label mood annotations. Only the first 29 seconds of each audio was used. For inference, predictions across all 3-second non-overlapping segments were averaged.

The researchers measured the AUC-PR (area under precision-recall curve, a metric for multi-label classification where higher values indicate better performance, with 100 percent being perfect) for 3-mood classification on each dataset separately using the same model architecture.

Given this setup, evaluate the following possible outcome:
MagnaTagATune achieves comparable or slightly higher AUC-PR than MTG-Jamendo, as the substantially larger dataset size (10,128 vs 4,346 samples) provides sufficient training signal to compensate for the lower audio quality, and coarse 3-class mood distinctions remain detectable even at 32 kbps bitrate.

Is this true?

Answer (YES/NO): NO